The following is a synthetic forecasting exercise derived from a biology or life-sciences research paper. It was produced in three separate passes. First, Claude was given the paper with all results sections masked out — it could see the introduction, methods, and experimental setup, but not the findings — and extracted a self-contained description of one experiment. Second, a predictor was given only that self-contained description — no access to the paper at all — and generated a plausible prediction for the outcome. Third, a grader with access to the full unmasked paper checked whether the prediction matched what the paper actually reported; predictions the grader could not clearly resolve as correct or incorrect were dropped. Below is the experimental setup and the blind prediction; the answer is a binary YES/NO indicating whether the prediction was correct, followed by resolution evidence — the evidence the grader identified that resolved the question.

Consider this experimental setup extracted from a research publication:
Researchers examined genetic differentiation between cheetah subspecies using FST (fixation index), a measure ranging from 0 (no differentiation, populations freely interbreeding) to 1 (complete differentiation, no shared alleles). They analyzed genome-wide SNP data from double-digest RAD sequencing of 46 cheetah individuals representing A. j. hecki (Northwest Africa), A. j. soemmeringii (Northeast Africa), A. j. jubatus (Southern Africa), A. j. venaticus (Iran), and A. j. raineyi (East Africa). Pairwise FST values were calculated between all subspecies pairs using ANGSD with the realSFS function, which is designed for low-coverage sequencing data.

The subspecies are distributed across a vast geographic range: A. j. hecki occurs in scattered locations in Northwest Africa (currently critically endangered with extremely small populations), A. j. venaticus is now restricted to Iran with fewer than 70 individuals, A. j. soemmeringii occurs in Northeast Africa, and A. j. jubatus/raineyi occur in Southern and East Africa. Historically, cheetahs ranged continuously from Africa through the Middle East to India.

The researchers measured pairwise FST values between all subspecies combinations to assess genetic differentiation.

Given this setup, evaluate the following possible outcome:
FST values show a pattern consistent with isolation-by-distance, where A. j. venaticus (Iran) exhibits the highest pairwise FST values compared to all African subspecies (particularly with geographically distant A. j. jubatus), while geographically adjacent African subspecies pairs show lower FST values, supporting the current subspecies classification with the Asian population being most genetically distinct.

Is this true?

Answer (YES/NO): NO